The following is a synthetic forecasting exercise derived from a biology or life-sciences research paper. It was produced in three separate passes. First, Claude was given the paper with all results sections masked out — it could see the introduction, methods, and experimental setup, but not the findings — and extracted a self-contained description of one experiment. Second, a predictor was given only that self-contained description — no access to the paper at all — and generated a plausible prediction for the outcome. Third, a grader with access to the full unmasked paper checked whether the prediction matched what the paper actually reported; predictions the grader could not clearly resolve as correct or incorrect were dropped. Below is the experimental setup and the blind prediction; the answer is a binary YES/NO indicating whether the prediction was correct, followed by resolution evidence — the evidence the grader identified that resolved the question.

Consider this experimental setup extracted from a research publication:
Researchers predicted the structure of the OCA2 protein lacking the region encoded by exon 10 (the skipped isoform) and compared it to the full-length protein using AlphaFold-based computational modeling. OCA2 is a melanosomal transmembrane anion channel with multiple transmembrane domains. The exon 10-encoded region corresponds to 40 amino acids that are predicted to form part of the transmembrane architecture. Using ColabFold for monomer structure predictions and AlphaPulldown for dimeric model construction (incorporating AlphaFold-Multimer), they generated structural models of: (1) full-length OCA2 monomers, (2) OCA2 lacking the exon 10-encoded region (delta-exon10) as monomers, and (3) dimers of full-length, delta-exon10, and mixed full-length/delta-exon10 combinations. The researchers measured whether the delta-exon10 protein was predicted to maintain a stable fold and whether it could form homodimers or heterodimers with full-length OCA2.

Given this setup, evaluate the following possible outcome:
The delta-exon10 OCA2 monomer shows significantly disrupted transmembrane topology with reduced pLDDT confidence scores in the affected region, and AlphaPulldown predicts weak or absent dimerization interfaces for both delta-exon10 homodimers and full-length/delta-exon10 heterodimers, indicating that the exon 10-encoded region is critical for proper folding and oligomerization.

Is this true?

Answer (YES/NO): NO